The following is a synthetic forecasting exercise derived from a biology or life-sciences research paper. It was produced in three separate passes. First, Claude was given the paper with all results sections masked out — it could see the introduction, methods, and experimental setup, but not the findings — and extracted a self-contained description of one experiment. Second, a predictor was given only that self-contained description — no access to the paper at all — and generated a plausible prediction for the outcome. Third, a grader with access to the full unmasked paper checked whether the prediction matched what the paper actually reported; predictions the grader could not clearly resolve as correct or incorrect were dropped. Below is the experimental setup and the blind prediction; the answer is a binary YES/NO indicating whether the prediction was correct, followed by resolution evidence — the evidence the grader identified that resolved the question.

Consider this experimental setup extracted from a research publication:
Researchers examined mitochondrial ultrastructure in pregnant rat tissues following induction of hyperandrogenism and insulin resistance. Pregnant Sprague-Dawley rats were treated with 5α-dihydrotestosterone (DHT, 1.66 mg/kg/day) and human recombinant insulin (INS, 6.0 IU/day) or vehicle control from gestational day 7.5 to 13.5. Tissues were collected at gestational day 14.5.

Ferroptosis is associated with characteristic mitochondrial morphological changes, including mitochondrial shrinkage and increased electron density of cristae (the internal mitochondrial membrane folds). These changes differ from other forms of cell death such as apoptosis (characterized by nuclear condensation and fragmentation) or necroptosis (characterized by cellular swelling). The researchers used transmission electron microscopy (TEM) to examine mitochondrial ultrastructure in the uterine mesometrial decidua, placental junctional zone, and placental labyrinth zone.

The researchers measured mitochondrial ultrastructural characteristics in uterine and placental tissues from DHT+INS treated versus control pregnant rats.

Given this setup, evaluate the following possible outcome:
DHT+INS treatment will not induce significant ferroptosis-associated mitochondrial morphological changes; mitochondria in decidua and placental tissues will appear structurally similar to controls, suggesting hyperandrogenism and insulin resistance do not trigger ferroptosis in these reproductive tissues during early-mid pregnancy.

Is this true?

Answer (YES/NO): NO